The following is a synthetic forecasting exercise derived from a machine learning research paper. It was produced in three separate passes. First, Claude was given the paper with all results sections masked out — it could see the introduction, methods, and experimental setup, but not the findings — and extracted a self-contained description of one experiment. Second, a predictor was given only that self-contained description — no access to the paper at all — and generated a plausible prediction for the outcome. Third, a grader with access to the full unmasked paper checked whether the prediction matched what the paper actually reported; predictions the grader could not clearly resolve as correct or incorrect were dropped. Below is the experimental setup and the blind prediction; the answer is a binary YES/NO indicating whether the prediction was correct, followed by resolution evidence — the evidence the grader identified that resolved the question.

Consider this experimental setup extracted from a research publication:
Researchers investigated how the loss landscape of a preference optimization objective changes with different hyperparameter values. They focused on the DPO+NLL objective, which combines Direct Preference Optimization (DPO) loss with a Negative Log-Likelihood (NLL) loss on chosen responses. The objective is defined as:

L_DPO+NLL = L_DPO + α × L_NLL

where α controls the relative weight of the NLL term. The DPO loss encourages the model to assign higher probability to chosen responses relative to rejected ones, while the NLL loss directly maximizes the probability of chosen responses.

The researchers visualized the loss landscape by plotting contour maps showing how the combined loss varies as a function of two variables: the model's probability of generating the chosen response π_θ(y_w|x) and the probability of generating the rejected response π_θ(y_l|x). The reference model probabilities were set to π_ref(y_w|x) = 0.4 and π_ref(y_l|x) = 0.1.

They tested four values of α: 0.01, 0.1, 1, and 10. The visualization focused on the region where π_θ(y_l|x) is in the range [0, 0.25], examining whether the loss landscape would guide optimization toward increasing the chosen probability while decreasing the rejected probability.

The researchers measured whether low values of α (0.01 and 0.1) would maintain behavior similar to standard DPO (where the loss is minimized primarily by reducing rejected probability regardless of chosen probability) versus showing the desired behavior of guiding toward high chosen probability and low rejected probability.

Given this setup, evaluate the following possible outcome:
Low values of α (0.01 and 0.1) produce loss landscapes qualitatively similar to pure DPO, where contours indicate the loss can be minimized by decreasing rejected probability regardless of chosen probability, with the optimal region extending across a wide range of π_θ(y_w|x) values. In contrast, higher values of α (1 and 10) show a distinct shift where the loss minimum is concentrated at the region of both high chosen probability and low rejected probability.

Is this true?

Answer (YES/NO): NO